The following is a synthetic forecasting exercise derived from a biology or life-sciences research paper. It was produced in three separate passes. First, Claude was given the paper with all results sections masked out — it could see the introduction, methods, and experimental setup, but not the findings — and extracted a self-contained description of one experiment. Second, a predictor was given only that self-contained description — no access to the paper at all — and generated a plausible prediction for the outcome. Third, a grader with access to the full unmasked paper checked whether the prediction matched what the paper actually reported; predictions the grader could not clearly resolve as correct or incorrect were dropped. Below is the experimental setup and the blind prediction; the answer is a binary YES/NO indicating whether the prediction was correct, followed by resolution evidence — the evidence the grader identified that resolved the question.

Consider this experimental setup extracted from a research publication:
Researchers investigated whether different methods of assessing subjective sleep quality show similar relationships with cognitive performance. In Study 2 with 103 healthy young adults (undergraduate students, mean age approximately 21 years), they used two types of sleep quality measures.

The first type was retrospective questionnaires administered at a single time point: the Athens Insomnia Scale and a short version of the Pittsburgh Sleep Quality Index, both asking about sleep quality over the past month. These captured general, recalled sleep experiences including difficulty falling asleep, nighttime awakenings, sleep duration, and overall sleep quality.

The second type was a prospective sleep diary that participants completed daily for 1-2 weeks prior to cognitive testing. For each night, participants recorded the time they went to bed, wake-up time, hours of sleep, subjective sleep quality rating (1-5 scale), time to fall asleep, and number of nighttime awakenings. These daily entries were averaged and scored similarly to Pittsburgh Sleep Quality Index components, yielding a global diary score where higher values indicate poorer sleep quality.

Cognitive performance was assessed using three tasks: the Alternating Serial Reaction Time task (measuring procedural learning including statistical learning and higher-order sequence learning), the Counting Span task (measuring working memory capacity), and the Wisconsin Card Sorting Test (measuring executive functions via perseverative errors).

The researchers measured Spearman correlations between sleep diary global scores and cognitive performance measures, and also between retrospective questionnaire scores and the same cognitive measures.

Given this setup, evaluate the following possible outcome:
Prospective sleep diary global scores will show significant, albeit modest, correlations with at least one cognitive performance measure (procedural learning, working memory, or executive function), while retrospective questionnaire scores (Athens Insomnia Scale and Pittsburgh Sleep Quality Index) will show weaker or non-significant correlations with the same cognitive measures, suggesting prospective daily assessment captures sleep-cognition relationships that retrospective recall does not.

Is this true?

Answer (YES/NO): NO